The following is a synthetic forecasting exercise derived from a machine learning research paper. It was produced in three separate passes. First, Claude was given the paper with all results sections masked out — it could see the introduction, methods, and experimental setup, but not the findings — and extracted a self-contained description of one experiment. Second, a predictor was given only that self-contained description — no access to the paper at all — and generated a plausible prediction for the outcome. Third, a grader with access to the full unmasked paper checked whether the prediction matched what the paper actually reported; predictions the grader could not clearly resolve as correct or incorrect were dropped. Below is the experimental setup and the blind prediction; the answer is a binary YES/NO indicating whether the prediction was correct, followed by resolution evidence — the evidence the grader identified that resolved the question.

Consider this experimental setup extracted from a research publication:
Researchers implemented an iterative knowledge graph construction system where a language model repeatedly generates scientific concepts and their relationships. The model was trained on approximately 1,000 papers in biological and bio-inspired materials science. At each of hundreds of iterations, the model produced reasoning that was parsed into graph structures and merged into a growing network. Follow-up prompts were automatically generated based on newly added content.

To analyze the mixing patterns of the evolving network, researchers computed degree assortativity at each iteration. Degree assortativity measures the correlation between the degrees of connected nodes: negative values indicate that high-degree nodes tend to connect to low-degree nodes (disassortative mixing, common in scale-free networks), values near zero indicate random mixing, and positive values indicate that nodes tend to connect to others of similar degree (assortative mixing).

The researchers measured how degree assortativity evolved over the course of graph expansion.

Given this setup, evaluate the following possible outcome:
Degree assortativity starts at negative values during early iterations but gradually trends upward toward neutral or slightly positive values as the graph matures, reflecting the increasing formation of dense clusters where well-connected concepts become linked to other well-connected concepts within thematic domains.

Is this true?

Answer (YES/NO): YES